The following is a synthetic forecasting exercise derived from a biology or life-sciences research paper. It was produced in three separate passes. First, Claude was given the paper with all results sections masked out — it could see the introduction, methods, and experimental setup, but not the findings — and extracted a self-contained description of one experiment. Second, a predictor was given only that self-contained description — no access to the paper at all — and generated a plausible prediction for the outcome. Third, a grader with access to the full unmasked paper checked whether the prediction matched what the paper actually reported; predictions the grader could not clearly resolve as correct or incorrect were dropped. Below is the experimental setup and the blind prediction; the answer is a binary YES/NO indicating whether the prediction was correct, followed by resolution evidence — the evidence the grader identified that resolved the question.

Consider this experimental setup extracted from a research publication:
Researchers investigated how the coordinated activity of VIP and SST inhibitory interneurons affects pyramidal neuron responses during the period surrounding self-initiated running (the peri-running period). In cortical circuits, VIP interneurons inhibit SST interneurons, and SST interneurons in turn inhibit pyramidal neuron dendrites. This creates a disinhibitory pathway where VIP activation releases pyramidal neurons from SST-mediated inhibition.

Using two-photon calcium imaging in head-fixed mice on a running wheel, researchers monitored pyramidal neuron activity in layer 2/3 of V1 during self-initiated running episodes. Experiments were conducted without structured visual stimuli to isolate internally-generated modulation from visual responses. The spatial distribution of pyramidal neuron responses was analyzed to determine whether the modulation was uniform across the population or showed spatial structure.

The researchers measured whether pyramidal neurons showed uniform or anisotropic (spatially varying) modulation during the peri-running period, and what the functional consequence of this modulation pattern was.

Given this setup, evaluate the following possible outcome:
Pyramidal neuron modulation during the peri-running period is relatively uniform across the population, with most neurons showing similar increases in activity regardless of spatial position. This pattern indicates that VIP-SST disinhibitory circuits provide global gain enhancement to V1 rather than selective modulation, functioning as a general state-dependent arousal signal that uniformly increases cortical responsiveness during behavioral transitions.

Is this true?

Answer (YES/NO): NO